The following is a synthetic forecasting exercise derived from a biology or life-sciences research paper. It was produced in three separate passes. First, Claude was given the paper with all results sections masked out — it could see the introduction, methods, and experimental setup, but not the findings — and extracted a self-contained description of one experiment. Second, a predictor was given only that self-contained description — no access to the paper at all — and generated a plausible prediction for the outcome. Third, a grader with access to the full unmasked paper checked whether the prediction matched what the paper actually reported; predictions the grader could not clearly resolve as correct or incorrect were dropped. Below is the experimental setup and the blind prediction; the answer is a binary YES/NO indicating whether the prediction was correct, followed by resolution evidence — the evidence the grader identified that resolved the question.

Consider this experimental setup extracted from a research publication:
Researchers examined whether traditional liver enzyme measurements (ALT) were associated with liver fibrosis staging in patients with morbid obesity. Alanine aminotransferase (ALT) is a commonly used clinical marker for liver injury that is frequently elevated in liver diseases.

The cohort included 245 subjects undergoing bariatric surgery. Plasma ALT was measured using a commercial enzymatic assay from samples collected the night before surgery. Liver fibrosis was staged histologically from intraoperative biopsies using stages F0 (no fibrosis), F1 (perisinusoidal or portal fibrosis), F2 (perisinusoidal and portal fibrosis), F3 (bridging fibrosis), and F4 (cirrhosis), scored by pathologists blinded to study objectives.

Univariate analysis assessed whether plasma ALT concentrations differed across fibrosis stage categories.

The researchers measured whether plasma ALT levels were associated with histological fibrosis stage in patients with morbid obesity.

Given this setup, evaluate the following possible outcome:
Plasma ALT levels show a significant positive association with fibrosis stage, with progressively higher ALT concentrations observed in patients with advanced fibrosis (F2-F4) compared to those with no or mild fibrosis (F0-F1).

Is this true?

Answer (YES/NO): NO